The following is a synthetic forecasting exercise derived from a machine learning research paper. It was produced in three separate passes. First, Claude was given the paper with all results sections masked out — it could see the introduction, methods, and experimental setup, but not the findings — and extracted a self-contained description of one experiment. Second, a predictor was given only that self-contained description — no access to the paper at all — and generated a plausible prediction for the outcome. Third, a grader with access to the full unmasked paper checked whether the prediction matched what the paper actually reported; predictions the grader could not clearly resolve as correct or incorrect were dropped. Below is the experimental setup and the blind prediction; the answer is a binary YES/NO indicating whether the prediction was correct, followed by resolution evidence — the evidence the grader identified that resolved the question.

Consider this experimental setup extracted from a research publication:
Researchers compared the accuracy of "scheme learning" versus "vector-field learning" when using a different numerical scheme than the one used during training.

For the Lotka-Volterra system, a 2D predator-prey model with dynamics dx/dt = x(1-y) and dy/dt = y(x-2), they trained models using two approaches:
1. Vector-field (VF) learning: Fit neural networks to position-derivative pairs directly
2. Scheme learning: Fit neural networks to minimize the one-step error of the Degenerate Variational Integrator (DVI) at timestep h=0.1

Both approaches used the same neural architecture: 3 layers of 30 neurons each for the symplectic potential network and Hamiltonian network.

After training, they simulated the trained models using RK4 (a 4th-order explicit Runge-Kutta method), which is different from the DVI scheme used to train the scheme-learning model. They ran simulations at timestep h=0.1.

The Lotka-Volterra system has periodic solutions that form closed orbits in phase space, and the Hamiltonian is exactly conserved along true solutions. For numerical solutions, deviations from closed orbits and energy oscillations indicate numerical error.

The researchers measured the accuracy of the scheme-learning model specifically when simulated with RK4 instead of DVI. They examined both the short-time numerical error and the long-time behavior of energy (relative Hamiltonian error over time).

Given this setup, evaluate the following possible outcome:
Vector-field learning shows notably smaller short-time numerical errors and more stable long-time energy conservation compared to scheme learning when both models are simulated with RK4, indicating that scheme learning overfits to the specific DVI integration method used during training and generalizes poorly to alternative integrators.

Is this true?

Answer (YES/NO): YES